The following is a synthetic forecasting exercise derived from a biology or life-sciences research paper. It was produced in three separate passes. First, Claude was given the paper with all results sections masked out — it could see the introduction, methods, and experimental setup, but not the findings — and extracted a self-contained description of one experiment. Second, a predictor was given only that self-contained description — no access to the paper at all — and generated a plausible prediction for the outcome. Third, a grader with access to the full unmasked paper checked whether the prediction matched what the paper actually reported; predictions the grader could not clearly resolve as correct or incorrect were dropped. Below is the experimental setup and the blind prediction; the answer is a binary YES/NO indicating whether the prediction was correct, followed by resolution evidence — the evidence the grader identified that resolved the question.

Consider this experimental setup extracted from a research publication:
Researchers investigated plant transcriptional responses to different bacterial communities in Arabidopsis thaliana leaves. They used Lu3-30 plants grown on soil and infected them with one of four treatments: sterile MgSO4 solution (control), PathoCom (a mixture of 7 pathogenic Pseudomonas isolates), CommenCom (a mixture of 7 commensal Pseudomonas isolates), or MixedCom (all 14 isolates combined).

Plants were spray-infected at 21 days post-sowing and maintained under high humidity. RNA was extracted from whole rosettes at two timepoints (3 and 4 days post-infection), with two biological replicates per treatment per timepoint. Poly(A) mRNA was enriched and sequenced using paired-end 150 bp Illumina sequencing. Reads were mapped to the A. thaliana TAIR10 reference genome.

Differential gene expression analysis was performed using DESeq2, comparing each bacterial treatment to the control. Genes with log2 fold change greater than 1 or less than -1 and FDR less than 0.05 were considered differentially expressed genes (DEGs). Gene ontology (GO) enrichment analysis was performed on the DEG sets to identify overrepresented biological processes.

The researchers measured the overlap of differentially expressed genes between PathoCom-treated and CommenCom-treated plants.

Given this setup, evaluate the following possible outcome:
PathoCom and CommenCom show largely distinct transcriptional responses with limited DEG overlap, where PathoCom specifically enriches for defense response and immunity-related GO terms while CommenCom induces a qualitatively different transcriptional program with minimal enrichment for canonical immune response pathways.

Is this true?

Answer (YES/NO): NO